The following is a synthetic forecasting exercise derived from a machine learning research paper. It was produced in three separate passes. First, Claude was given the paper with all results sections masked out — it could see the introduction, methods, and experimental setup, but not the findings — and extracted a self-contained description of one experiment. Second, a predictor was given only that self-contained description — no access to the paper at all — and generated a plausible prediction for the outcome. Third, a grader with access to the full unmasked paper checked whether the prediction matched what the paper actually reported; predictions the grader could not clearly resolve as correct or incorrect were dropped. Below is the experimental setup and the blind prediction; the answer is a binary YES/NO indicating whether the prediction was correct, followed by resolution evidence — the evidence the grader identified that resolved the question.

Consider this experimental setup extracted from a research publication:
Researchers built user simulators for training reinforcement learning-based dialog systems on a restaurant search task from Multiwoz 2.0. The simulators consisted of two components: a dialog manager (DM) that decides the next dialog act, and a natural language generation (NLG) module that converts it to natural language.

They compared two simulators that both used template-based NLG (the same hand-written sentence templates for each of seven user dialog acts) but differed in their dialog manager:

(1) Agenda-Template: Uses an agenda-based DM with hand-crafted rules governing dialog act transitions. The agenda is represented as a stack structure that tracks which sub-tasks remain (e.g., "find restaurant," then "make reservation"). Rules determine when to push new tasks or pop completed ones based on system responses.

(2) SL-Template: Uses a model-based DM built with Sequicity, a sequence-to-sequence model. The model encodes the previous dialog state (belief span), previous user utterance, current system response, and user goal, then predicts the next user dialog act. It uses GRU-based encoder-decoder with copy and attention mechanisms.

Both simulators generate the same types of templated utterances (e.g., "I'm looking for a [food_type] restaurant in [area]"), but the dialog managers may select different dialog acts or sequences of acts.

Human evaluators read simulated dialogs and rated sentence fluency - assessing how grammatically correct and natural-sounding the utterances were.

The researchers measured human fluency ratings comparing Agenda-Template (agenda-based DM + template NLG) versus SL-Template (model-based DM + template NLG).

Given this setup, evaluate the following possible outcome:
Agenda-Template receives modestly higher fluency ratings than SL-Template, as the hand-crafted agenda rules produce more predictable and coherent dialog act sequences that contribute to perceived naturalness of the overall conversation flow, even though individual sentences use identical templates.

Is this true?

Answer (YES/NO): NO